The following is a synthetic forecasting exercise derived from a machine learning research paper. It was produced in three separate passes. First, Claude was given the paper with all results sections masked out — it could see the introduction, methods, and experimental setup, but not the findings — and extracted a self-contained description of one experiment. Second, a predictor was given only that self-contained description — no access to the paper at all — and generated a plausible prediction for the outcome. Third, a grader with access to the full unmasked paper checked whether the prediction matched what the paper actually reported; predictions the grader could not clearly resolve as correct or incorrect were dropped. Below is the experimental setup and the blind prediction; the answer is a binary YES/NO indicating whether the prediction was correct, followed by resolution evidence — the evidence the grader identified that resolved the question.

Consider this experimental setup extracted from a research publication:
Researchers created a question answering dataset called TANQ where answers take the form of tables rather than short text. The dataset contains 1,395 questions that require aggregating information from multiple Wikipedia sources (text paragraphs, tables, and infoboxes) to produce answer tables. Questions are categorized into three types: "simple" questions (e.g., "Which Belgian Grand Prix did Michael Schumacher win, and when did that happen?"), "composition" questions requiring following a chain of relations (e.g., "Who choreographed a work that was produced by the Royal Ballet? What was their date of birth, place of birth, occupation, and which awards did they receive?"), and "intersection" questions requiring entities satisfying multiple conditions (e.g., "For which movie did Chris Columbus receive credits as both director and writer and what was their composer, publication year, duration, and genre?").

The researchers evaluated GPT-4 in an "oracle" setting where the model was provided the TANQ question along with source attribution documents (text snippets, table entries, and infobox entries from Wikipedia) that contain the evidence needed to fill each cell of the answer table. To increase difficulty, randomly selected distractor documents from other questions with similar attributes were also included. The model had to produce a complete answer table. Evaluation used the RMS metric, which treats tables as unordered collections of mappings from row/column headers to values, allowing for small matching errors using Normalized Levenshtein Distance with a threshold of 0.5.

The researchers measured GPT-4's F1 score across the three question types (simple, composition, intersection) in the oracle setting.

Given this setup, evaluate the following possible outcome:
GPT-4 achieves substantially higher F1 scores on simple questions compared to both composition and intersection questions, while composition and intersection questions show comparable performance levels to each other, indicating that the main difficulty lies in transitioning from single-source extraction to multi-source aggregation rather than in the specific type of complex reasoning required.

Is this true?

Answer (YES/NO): YES